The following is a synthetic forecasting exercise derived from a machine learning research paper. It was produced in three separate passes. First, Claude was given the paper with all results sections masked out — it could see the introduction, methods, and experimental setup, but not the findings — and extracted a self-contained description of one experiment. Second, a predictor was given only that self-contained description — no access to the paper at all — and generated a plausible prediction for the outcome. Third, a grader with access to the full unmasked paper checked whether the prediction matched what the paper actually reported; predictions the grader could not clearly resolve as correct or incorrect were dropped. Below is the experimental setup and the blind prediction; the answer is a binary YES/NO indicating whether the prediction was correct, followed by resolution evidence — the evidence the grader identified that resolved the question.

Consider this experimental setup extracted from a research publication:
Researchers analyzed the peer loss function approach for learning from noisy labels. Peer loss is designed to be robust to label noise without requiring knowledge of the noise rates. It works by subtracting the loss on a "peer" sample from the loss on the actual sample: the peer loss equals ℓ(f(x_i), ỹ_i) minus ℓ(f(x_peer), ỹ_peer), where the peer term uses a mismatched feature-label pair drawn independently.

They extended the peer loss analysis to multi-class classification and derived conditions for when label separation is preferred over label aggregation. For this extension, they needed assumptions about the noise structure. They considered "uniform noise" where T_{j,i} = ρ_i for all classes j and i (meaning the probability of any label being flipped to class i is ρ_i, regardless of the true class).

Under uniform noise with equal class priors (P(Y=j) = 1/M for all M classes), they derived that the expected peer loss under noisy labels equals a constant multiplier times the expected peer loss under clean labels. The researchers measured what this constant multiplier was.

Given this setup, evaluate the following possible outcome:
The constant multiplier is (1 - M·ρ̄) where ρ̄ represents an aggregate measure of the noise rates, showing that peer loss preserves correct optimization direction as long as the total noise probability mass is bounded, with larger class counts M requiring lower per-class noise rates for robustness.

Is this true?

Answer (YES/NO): YES